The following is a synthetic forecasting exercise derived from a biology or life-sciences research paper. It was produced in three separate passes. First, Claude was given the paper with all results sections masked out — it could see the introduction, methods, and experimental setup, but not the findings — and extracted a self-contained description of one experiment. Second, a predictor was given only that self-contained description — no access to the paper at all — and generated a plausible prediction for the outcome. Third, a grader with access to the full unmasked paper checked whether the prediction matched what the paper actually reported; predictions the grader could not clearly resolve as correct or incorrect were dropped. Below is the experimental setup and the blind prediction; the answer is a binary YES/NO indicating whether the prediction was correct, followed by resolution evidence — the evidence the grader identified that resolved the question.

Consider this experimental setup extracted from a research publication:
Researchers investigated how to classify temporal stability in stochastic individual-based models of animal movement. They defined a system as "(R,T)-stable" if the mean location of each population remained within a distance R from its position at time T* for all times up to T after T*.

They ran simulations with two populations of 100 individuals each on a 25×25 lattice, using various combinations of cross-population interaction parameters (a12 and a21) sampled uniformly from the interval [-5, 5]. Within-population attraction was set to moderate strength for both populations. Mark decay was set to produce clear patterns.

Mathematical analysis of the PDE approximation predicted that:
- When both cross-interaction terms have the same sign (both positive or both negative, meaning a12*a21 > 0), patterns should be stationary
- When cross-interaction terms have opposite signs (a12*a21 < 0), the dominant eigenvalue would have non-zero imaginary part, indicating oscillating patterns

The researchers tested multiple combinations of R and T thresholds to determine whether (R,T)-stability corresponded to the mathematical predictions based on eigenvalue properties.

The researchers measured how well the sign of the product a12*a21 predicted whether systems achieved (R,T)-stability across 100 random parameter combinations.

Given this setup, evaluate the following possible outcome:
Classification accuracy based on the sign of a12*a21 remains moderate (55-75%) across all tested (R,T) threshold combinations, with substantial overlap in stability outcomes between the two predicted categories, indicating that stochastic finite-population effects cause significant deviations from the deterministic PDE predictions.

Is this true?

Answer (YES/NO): NO